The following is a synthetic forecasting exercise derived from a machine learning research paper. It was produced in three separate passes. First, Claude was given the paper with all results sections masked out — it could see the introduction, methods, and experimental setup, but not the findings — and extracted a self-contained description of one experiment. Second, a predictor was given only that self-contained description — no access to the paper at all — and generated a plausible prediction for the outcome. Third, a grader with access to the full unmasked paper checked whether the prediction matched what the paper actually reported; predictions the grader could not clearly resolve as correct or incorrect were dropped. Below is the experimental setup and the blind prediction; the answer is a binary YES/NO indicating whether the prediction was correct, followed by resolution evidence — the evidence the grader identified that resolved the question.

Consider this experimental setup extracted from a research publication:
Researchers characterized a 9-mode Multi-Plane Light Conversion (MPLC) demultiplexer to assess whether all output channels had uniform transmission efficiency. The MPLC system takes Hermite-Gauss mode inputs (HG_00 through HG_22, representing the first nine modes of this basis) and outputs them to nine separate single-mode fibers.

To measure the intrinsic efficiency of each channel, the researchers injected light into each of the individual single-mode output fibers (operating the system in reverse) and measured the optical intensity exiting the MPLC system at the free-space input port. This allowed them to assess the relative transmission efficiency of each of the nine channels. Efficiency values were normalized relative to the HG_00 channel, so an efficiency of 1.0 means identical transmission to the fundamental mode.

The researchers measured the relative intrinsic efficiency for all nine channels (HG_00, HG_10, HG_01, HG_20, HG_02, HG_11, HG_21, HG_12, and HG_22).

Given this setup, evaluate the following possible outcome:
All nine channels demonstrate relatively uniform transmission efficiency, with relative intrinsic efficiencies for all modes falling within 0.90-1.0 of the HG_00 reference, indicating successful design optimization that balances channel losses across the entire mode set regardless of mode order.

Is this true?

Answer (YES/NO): NO